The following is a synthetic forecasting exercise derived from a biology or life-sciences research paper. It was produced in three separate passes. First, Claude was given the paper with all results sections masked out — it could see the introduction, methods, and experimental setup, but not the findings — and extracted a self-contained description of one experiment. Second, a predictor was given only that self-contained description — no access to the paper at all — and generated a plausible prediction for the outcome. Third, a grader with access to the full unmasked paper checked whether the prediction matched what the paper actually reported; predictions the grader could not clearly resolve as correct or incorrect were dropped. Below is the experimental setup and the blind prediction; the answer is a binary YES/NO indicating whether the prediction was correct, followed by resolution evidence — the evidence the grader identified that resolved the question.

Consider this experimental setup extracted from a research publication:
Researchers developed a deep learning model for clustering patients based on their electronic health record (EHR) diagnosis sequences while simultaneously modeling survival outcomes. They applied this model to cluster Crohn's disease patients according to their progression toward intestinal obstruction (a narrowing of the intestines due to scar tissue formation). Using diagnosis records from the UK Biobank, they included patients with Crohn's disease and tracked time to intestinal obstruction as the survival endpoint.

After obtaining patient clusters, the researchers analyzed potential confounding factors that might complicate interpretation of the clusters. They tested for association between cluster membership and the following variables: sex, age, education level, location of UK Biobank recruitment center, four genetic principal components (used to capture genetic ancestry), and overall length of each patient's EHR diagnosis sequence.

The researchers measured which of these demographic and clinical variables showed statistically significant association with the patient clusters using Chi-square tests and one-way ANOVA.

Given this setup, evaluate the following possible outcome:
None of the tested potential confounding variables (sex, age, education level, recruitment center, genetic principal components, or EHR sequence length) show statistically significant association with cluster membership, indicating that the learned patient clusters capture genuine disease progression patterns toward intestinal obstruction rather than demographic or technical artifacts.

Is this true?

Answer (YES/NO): NO